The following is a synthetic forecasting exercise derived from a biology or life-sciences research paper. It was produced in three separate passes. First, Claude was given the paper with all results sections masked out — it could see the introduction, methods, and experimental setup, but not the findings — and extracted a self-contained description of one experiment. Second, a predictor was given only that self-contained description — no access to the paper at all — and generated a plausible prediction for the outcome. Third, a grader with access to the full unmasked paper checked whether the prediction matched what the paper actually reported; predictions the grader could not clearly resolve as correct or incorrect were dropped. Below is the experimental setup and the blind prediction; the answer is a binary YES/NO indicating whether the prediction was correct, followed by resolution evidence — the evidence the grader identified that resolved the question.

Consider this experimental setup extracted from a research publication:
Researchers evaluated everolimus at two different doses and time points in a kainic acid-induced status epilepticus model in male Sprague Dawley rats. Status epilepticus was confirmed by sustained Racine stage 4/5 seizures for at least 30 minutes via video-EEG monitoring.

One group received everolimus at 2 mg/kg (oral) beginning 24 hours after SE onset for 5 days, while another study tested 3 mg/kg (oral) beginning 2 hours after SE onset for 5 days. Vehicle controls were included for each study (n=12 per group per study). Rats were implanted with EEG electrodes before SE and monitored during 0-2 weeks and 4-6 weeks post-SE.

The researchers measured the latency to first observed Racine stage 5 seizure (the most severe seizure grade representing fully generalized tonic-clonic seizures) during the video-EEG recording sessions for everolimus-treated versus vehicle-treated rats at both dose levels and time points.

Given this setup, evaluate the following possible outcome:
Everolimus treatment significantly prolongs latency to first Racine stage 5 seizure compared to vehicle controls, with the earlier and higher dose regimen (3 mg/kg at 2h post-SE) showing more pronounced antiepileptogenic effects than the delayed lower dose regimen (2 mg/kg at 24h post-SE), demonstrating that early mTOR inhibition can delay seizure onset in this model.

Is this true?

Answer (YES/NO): NO